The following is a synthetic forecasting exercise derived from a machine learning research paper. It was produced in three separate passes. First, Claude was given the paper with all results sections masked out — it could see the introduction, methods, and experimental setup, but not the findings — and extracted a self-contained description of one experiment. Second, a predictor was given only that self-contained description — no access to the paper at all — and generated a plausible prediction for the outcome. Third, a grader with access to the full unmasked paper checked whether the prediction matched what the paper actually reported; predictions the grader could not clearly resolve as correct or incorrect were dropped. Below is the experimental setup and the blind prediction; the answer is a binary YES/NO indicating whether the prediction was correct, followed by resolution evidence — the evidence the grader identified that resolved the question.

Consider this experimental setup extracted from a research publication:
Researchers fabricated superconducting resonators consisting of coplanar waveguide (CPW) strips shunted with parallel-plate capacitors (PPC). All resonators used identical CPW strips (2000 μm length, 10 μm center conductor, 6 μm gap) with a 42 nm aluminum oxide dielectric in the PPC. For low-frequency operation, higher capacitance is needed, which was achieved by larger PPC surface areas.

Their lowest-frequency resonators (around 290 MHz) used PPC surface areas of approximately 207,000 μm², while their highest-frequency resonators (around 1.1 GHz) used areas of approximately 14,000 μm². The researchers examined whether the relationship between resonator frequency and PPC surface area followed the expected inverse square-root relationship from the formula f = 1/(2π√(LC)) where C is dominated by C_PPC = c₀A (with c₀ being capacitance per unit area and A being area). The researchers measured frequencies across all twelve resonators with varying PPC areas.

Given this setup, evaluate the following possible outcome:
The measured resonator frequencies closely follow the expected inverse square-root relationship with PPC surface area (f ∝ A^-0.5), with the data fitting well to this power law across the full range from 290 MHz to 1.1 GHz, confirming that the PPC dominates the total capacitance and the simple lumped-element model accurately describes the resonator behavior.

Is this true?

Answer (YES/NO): YES